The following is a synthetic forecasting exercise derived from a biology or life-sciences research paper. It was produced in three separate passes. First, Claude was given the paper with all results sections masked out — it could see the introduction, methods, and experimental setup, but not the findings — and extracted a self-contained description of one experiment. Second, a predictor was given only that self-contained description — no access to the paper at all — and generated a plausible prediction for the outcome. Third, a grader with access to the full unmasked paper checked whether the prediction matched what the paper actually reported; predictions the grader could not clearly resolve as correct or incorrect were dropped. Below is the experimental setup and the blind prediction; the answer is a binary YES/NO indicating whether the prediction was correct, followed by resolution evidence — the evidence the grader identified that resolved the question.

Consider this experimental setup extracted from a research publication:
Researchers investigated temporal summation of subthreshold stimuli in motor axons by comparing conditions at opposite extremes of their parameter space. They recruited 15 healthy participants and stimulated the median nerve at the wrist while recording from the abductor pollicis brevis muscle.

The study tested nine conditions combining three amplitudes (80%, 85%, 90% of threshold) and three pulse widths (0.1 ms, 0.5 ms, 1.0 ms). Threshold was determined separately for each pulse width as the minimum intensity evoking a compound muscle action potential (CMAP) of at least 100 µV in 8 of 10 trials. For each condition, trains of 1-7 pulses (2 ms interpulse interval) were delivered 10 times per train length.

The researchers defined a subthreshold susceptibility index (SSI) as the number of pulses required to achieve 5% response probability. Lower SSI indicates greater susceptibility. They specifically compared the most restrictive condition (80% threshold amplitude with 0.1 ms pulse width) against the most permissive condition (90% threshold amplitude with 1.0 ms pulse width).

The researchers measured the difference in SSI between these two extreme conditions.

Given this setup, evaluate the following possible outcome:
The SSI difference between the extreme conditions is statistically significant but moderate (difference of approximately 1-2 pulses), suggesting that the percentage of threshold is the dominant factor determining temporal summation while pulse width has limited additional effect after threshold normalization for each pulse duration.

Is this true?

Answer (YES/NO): NO